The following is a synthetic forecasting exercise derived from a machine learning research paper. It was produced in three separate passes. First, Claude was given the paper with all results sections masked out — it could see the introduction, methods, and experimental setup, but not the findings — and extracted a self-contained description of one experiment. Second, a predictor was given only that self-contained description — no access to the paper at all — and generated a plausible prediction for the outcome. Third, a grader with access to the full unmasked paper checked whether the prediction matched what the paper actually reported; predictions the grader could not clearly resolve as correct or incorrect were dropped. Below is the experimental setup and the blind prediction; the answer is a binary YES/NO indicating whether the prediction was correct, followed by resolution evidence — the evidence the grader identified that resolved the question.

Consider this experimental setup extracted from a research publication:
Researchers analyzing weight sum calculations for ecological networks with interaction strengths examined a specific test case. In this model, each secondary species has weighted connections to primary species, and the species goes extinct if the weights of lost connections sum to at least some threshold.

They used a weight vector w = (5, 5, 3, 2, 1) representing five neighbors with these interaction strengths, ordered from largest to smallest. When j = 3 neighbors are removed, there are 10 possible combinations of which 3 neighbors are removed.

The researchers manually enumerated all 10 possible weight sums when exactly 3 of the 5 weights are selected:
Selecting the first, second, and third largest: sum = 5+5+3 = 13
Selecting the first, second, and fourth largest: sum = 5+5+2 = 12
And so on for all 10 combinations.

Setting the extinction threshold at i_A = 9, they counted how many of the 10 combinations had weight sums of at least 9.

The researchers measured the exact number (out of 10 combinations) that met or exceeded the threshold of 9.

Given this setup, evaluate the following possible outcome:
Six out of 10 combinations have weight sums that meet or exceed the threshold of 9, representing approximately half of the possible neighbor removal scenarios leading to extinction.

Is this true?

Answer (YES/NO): NO